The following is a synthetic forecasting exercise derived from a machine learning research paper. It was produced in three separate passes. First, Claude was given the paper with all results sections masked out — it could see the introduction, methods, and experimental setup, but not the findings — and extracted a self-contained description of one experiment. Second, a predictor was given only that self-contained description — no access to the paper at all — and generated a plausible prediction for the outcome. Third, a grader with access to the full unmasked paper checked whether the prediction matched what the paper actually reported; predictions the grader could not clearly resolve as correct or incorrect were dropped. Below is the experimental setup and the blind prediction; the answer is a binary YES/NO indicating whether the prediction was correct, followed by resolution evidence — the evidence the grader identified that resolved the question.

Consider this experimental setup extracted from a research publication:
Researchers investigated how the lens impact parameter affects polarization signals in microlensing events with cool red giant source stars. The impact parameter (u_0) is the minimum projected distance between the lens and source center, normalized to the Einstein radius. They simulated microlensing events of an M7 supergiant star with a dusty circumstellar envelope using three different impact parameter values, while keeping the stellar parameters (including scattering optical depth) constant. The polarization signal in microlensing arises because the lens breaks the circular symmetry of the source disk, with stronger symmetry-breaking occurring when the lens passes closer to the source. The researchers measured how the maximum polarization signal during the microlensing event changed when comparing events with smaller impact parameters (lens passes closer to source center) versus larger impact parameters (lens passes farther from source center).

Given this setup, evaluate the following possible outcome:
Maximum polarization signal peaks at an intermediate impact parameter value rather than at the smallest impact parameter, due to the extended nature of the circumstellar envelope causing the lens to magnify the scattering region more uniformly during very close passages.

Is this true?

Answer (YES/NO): NO